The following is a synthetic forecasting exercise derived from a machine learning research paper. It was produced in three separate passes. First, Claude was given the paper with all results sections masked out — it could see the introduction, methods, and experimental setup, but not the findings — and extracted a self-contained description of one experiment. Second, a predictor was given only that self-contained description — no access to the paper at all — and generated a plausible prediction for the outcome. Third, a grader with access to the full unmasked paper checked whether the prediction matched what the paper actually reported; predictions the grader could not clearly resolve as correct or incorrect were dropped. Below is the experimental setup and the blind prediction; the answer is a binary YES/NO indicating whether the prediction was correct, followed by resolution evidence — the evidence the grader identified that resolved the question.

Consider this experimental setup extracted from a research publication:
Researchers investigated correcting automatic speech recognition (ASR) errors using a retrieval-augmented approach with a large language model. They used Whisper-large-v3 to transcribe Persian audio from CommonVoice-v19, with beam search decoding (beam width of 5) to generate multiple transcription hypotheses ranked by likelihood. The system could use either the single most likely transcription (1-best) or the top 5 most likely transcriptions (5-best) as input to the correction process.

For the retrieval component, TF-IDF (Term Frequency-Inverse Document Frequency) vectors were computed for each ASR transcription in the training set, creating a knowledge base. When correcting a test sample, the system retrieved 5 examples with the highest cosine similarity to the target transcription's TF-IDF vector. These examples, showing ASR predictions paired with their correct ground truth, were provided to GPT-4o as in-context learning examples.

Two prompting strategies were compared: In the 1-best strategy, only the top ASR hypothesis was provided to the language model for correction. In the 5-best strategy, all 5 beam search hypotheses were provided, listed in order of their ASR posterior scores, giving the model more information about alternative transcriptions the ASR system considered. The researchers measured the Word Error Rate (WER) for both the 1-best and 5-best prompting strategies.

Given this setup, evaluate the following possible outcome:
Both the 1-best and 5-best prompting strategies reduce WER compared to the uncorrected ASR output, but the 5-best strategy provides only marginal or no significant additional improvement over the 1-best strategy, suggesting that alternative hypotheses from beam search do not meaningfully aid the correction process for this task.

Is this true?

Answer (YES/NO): NO